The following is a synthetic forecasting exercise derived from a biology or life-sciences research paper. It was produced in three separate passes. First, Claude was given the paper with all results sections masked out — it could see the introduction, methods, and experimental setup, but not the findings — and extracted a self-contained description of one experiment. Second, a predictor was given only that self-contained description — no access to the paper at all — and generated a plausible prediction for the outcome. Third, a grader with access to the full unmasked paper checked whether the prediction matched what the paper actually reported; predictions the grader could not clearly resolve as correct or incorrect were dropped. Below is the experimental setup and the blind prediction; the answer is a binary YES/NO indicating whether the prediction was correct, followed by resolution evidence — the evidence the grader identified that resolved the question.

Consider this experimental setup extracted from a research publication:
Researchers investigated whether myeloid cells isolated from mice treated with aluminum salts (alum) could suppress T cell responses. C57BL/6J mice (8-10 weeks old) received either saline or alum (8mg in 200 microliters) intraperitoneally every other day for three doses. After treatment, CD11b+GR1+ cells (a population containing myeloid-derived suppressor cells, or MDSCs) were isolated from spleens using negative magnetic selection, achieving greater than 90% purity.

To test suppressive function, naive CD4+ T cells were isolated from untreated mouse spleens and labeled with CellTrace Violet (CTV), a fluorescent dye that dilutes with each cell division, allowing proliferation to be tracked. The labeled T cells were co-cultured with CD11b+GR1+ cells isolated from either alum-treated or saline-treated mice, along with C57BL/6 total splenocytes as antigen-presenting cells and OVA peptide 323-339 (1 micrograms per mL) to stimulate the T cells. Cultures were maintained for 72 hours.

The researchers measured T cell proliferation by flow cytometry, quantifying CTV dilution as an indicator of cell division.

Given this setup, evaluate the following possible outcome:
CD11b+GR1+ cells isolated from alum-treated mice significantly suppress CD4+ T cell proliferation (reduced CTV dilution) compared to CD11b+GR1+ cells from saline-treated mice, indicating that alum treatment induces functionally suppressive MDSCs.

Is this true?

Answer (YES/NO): YES